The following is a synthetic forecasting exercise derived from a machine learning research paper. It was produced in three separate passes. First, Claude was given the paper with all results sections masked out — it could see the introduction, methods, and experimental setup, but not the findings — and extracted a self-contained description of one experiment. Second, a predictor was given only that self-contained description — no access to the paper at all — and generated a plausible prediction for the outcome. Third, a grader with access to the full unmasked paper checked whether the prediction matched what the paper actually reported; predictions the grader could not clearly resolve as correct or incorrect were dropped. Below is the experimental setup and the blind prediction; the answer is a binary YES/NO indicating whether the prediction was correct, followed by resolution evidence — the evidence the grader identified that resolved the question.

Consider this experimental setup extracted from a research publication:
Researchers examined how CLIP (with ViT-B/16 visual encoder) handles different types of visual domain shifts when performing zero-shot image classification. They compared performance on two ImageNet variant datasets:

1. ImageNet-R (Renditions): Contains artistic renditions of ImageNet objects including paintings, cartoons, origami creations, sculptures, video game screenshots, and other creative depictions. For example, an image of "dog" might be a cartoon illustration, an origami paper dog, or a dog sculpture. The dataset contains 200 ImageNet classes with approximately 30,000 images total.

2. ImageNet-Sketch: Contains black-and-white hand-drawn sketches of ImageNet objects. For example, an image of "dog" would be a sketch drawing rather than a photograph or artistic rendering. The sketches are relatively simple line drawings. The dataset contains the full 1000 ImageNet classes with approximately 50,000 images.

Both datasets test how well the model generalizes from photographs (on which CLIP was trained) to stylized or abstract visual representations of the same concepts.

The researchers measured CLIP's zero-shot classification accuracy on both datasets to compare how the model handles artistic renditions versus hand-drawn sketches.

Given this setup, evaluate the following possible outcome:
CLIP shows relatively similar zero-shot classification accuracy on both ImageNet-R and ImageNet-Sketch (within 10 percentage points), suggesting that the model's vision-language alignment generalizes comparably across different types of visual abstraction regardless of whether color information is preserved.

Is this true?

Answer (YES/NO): NO